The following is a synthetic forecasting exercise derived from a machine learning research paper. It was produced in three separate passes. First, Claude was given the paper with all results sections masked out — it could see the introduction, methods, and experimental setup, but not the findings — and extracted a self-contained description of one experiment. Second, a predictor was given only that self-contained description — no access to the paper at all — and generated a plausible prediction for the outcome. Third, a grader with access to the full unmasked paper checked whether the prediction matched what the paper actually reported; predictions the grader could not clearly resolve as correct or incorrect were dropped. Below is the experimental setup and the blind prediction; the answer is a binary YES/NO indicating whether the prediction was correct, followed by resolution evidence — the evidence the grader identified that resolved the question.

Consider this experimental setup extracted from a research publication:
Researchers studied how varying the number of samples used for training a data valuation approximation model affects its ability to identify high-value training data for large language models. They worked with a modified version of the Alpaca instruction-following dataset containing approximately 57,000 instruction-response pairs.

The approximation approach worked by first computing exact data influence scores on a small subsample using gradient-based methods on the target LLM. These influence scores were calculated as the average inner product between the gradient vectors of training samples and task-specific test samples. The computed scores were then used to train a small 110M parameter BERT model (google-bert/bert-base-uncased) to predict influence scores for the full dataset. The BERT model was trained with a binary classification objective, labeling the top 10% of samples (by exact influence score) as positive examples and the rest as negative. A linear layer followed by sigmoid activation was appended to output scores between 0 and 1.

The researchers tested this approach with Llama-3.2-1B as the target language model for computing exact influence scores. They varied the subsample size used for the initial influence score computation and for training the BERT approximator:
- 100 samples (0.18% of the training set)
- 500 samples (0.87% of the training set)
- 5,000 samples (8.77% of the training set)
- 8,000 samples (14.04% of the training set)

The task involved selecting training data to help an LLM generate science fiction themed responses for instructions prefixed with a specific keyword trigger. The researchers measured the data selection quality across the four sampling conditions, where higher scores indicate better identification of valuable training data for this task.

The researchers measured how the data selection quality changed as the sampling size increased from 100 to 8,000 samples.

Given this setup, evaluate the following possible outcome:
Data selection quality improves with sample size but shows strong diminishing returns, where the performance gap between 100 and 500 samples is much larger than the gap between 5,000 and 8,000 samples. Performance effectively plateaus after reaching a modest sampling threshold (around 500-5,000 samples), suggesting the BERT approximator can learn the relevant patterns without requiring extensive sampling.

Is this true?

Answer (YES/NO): YES